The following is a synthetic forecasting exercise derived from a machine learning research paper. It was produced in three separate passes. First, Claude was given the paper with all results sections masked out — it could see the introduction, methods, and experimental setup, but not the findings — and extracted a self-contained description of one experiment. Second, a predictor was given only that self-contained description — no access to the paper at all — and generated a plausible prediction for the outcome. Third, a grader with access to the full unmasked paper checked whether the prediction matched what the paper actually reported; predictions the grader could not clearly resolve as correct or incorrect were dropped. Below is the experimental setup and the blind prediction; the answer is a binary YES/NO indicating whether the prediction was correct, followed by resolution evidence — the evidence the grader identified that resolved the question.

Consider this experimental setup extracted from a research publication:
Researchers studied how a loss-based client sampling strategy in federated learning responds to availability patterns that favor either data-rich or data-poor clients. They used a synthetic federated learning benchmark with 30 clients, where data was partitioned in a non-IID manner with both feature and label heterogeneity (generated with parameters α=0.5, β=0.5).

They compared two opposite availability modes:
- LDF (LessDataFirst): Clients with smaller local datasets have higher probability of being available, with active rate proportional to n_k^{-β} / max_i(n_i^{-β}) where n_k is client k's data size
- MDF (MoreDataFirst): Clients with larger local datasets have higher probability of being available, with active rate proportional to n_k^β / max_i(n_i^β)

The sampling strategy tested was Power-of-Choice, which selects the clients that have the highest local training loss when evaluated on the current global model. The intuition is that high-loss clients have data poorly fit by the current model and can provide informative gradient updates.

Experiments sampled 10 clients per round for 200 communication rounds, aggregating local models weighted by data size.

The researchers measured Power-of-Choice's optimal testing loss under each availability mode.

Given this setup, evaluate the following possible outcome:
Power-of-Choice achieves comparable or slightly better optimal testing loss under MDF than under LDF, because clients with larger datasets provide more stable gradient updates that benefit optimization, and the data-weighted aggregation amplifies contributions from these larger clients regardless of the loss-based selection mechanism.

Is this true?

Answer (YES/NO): NO